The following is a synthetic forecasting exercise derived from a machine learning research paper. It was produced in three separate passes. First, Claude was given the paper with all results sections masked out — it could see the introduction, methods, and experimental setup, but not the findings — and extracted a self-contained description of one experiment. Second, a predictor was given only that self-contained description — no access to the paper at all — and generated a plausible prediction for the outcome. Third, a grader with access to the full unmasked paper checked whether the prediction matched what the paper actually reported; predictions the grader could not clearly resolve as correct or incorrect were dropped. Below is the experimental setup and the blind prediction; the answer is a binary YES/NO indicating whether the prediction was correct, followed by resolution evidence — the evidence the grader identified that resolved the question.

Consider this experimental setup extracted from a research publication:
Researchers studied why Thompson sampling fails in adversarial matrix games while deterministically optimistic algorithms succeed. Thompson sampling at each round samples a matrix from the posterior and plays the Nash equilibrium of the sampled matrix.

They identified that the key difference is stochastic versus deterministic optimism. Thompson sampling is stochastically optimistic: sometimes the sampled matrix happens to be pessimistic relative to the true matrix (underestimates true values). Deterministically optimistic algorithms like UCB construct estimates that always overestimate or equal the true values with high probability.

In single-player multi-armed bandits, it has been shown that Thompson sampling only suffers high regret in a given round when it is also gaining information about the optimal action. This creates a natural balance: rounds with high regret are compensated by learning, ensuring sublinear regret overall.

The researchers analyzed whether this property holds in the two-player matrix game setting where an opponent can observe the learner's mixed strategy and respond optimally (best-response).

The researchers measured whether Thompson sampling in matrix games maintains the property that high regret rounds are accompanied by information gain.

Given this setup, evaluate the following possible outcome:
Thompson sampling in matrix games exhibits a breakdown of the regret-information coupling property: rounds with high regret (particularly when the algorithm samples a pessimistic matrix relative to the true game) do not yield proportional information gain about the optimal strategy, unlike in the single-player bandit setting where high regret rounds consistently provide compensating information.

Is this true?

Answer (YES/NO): YES